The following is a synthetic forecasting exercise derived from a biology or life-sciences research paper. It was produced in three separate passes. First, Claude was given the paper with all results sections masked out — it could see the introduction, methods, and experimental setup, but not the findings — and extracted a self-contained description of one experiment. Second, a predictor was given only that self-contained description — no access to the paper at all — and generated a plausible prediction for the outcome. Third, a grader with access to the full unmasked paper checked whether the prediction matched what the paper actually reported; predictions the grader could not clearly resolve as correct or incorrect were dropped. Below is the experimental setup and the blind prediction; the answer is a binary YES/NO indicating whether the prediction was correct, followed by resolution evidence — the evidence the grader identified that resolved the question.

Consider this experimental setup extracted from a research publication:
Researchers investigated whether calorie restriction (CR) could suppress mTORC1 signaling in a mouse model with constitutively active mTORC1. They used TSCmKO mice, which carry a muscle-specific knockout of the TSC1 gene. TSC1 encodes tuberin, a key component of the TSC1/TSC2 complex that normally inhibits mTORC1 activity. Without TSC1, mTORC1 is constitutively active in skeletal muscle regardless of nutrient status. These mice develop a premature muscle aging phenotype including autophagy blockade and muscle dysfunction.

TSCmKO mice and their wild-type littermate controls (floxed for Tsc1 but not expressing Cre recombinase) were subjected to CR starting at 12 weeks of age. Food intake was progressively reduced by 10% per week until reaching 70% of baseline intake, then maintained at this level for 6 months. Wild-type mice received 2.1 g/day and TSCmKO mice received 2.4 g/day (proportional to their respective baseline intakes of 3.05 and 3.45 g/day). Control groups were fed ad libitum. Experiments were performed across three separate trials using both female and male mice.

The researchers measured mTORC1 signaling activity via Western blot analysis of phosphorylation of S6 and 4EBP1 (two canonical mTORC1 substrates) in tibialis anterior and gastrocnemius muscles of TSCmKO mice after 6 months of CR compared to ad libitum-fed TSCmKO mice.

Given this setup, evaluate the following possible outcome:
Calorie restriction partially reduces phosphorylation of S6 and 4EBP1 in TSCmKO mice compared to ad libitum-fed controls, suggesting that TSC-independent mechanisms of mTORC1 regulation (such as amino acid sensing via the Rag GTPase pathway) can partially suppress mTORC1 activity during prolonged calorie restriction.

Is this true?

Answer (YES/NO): NO